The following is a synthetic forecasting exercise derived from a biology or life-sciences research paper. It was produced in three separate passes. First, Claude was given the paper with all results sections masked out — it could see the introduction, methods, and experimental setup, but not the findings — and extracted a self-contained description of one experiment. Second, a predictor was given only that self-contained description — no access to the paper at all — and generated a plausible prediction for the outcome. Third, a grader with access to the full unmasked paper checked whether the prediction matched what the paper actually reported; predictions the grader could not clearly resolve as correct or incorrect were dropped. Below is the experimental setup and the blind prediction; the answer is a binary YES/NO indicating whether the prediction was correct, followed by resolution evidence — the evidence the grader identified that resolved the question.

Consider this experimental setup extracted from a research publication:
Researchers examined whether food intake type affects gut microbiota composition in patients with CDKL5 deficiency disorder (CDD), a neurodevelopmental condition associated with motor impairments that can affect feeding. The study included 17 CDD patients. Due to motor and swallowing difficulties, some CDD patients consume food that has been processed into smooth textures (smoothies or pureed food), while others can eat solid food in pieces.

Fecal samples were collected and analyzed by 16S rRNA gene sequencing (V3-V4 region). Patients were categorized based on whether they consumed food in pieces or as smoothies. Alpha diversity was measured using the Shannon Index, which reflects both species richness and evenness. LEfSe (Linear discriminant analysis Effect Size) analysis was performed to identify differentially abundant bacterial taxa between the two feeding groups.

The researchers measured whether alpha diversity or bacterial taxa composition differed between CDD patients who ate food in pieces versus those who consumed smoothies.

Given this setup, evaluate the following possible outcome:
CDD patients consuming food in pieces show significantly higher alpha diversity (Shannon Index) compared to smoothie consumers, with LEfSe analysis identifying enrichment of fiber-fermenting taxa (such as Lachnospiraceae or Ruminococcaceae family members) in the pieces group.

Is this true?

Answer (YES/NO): NO